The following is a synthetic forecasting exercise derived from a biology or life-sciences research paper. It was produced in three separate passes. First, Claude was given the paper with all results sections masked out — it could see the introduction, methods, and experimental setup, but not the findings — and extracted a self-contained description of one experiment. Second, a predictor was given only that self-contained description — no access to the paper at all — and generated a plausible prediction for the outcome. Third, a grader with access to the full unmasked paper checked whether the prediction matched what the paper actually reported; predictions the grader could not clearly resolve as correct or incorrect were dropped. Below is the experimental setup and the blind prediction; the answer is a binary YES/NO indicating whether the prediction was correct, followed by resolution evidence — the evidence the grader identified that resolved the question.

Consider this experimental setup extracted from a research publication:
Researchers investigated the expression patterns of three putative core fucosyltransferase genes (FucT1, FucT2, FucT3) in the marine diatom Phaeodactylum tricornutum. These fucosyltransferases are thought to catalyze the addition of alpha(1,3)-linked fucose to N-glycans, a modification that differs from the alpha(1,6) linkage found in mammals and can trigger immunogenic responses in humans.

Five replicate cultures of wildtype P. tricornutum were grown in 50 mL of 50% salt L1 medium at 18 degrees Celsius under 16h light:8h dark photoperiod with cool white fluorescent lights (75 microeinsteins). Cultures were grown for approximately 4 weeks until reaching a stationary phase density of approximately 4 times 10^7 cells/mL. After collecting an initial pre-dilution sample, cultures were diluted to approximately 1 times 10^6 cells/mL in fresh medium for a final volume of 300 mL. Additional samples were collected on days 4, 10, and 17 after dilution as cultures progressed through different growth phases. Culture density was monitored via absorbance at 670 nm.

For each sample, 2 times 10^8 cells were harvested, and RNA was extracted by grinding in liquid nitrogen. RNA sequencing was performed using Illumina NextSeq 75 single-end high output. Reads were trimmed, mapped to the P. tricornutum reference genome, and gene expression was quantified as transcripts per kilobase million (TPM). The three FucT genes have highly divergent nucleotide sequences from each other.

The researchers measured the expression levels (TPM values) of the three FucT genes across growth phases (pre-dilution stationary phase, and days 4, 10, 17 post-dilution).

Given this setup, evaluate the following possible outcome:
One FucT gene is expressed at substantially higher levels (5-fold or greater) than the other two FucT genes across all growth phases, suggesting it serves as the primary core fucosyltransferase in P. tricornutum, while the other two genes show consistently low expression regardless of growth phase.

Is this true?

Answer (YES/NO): NO